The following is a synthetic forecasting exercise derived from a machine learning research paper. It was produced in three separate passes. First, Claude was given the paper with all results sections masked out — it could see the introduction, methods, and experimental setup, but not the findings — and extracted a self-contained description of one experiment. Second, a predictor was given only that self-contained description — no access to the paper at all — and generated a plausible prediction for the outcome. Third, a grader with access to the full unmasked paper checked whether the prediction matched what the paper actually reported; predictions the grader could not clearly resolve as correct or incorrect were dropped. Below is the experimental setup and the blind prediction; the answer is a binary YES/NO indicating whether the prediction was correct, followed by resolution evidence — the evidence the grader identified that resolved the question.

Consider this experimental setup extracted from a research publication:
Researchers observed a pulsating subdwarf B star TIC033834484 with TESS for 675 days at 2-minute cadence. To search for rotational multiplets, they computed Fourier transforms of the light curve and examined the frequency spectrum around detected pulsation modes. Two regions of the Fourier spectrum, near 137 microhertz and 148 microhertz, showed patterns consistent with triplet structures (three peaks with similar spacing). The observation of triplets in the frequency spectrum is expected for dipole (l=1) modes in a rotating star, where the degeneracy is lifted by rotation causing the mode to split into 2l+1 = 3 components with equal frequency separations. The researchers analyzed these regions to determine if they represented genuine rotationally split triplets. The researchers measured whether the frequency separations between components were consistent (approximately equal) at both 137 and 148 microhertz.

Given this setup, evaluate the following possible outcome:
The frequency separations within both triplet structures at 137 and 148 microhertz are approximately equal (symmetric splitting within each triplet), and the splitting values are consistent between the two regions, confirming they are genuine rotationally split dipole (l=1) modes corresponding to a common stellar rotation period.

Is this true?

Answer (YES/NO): YES